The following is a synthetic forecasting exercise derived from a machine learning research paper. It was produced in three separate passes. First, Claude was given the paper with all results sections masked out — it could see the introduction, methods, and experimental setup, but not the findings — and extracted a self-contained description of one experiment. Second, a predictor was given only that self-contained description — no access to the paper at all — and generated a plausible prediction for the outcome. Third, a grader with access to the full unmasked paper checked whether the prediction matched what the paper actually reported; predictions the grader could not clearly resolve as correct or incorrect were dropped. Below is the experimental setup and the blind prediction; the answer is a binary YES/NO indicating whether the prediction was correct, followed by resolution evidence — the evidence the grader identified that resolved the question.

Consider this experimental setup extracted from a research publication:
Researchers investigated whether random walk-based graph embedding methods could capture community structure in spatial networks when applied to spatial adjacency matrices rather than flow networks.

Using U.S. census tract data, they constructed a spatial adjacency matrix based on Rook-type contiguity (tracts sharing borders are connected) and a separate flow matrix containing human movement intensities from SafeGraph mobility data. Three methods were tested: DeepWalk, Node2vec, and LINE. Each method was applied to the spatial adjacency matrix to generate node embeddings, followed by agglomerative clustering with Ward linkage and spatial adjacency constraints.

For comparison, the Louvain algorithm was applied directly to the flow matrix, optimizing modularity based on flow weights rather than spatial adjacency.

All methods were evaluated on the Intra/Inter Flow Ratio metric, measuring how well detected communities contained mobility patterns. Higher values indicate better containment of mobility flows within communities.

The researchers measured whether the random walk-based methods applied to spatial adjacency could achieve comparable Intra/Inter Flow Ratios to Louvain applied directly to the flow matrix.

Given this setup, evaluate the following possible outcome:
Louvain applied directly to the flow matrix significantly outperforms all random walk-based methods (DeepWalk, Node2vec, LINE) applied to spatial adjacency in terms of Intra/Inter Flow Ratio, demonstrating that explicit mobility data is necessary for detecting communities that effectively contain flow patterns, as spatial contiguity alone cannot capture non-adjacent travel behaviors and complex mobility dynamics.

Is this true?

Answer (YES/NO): YES